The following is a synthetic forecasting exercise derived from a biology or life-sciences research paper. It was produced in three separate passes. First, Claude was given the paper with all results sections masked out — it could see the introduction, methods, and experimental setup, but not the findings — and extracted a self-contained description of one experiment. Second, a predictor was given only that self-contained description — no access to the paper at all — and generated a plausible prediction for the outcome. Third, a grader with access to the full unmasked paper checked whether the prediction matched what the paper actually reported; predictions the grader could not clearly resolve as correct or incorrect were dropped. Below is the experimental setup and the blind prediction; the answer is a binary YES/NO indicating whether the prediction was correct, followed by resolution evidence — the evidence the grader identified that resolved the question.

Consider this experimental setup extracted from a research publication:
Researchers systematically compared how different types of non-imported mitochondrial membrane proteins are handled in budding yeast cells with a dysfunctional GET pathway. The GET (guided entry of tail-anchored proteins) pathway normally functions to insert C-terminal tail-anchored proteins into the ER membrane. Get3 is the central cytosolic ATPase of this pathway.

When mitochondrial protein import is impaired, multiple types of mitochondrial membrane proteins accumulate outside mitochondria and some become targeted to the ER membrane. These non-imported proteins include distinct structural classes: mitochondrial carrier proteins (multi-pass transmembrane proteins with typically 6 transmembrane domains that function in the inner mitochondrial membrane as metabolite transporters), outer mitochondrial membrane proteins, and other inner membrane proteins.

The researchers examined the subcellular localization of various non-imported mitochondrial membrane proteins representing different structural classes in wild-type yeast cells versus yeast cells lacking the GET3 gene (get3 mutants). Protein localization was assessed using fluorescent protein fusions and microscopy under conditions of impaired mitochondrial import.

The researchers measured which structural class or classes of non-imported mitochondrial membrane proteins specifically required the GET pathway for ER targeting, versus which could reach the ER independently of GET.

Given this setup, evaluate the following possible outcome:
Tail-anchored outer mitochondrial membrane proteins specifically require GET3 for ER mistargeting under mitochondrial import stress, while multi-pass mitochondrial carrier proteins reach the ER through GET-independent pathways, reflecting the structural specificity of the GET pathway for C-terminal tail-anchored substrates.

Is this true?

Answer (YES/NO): NO